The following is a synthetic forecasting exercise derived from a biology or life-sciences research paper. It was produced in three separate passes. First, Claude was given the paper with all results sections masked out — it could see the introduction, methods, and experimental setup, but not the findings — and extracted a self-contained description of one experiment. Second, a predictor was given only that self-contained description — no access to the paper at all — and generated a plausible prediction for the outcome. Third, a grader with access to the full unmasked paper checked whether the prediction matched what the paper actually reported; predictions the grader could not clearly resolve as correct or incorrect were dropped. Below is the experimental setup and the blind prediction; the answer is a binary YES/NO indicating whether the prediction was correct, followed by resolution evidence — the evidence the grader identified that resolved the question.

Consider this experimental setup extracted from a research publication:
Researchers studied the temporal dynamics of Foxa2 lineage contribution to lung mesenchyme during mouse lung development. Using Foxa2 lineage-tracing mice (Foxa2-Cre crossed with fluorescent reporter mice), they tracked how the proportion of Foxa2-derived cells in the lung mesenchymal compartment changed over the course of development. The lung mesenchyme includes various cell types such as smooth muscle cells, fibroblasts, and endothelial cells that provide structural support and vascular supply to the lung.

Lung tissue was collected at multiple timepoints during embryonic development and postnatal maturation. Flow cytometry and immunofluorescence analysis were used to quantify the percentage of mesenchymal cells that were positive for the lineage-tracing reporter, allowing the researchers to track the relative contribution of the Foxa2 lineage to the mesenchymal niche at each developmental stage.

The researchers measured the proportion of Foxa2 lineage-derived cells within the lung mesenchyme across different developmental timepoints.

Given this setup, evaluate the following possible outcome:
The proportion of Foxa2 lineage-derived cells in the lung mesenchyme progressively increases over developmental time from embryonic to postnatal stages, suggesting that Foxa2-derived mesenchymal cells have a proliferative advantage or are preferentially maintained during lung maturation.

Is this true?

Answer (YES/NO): YES